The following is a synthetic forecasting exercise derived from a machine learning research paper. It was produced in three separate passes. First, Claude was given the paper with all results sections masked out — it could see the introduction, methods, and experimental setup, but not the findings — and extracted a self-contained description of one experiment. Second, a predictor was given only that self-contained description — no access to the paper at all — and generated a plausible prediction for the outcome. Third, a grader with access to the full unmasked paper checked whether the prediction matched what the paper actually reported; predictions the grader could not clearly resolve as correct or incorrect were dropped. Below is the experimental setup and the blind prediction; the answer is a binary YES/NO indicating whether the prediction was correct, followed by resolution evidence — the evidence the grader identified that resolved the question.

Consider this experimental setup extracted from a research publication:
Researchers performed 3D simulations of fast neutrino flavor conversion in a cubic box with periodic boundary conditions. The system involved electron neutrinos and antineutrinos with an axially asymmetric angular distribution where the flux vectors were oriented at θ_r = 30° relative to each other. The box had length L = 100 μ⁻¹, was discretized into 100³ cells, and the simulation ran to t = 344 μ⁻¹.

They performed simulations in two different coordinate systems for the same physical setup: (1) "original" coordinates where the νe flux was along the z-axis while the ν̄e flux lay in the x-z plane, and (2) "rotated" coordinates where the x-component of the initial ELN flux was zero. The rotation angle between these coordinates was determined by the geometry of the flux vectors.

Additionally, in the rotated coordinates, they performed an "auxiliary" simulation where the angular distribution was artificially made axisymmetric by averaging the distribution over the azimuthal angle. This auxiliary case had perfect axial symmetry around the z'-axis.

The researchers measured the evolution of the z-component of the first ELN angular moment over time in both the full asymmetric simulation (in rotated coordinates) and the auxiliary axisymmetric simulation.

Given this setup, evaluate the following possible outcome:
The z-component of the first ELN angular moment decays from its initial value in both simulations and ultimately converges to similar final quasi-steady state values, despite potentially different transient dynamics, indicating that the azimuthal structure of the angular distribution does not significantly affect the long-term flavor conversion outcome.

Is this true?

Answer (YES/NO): NO